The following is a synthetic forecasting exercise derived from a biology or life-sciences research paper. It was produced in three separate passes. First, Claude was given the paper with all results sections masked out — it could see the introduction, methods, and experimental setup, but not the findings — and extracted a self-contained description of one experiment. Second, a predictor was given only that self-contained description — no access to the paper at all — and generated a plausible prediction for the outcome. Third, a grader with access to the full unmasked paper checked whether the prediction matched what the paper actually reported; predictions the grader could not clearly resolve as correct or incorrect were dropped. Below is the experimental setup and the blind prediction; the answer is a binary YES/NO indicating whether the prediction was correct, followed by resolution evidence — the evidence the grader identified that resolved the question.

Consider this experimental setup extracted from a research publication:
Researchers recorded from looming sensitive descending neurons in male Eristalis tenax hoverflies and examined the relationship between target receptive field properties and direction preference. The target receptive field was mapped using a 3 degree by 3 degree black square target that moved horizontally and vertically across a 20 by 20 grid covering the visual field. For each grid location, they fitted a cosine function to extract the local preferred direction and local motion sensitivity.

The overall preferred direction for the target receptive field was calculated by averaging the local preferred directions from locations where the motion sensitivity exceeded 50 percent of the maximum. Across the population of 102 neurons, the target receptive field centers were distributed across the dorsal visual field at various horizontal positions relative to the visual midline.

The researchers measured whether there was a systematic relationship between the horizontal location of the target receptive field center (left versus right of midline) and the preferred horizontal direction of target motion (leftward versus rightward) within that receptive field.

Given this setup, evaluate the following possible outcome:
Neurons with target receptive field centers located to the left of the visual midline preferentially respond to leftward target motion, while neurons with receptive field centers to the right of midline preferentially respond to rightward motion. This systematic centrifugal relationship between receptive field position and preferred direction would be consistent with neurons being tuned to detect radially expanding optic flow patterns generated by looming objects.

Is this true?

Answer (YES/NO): NO